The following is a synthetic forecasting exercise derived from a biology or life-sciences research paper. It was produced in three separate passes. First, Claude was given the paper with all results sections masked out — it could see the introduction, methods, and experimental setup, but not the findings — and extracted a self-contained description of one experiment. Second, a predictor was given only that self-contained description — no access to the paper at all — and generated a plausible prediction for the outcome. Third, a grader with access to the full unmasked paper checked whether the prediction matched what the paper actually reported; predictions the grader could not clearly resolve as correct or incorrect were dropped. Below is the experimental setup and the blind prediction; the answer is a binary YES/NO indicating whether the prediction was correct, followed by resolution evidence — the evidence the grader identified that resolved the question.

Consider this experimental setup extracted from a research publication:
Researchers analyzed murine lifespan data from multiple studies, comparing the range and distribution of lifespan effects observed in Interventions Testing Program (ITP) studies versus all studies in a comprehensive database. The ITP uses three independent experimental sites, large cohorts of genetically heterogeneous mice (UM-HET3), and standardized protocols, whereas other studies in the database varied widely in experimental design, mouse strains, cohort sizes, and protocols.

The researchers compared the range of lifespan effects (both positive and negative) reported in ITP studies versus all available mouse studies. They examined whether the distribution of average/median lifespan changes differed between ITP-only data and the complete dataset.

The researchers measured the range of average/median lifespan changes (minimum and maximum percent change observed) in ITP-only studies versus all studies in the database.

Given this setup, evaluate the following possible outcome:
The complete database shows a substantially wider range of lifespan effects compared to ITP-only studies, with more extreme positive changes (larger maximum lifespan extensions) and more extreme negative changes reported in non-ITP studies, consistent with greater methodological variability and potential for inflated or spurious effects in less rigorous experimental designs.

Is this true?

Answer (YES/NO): YES